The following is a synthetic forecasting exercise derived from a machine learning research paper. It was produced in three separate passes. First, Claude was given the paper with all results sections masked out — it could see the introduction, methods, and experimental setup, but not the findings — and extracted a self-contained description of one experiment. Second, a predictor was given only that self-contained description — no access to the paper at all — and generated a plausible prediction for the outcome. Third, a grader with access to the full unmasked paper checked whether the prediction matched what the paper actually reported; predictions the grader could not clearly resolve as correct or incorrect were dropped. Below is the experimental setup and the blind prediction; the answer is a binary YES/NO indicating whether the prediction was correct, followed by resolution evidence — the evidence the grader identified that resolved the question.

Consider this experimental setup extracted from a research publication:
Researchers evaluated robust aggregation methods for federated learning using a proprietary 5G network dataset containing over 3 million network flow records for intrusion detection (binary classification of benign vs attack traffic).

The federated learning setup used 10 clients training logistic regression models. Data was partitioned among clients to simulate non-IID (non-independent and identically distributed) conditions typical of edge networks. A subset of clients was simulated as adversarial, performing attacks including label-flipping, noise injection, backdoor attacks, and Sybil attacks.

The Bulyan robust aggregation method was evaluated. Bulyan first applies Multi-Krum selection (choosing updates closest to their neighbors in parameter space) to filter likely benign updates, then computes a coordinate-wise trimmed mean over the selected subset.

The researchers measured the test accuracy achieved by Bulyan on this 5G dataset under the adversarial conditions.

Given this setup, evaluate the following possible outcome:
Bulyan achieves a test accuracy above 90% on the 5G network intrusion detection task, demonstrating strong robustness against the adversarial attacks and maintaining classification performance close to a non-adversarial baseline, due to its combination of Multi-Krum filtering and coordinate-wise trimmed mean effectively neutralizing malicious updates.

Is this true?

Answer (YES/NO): YES